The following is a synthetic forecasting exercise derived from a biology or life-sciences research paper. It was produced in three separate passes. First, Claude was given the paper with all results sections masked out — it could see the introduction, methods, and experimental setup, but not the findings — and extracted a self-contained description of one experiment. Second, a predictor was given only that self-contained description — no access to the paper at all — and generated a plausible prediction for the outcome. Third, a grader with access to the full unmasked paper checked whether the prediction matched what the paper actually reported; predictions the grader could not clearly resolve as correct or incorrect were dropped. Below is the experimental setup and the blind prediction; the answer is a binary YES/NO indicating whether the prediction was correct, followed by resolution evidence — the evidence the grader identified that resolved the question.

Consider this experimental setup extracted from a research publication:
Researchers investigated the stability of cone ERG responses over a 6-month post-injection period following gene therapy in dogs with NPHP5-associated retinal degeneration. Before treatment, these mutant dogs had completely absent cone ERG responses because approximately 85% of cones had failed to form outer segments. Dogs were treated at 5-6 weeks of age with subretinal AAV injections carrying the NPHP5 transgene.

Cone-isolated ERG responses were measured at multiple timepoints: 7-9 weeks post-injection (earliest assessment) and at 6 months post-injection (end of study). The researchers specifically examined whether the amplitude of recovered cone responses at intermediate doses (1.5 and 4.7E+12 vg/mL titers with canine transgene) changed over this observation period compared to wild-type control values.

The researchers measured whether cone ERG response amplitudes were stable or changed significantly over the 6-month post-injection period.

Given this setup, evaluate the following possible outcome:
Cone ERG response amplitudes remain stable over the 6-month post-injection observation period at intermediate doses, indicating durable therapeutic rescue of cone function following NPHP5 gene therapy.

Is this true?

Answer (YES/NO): YES